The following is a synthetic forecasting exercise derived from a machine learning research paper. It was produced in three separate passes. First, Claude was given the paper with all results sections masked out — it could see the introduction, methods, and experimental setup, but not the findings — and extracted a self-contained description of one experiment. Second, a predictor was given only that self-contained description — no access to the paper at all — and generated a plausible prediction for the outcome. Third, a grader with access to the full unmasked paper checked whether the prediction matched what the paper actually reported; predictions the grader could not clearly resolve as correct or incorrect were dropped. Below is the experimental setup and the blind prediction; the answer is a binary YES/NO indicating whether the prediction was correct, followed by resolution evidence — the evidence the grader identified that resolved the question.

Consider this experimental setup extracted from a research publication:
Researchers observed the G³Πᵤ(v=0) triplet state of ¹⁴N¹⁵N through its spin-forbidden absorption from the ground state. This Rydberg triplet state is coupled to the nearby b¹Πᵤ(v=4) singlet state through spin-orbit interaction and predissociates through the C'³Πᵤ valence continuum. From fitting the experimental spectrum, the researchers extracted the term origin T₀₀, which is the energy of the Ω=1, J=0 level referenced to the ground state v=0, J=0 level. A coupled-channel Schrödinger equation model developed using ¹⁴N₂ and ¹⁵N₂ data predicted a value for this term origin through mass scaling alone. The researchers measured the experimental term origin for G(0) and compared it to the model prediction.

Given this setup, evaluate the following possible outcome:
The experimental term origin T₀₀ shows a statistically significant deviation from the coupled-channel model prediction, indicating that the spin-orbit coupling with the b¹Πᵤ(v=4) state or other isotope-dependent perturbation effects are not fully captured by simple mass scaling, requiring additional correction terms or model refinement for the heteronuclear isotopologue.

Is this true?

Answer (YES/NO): NO